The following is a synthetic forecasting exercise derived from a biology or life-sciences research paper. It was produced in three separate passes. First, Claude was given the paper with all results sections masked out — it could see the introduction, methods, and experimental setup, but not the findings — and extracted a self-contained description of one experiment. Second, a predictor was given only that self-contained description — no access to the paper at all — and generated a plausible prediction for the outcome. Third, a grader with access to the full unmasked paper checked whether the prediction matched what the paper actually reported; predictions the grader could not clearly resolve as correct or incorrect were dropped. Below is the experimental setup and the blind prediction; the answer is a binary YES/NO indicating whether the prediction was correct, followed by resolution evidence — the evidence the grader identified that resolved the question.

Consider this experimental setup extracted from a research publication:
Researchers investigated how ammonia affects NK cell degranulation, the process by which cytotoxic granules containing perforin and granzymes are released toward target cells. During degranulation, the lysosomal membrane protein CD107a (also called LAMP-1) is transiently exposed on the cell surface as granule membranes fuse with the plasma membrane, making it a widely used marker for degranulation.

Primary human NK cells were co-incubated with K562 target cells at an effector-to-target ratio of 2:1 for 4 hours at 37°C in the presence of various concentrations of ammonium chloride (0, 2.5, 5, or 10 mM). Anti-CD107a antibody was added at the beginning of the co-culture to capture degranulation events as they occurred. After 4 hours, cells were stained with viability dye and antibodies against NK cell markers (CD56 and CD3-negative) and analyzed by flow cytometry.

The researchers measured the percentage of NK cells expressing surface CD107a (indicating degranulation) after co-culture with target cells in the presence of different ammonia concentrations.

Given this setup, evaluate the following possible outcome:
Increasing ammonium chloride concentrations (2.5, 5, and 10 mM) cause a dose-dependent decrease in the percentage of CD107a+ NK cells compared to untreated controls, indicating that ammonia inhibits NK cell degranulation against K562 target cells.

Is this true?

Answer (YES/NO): NO